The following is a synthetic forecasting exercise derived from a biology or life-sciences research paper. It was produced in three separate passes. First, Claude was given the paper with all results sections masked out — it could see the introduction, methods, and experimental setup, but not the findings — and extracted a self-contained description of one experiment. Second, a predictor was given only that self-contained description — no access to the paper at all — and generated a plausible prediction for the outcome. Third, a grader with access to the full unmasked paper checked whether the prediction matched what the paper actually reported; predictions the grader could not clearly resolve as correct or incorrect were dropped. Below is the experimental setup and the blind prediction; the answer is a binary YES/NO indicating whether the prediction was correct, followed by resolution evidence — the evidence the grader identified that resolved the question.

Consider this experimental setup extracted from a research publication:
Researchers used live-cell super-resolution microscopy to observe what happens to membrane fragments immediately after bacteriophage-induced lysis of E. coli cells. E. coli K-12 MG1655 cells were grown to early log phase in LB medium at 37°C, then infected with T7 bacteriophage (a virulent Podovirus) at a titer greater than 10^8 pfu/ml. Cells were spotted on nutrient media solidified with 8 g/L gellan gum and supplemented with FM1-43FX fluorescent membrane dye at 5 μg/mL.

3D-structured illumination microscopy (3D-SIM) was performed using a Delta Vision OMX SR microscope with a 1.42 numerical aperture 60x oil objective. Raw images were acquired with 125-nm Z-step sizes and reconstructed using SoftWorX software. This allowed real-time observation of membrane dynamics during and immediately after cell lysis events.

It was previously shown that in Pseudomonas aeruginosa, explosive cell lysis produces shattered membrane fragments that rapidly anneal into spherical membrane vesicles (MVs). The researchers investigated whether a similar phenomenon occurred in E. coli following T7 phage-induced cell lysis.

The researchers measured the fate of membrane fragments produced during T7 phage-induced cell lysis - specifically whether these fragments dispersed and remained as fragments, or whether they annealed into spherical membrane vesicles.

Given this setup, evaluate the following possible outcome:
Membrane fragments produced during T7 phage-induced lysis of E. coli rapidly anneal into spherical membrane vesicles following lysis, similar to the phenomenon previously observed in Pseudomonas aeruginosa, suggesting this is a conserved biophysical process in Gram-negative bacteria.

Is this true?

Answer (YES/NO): YES